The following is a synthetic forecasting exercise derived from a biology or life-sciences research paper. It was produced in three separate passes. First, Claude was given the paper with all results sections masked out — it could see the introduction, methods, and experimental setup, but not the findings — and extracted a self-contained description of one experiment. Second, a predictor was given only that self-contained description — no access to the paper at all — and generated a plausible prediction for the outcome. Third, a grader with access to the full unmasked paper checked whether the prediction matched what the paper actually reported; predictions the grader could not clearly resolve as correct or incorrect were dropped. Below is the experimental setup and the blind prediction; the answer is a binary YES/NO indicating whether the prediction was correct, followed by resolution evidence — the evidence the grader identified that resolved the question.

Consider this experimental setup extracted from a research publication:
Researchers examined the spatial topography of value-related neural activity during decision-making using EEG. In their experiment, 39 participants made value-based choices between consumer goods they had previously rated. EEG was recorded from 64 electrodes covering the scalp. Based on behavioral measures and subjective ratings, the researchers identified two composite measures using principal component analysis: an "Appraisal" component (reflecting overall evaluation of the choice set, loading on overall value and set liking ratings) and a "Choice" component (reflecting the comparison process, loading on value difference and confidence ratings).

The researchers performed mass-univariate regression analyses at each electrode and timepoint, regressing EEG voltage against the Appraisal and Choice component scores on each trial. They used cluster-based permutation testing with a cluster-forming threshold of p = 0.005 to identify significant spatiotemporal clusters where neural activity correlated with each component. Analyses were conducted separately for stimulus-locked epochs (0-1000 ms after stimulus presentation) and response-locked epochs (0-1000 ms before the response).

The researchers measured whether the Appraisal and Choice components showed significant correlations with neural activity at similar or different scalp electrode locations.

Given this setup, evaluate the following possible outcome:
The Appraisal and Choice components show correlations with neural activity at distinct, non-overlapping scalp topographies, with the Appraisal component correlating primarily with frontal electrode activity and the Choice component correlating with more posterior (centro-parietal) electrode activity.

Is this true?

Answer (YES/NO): NO